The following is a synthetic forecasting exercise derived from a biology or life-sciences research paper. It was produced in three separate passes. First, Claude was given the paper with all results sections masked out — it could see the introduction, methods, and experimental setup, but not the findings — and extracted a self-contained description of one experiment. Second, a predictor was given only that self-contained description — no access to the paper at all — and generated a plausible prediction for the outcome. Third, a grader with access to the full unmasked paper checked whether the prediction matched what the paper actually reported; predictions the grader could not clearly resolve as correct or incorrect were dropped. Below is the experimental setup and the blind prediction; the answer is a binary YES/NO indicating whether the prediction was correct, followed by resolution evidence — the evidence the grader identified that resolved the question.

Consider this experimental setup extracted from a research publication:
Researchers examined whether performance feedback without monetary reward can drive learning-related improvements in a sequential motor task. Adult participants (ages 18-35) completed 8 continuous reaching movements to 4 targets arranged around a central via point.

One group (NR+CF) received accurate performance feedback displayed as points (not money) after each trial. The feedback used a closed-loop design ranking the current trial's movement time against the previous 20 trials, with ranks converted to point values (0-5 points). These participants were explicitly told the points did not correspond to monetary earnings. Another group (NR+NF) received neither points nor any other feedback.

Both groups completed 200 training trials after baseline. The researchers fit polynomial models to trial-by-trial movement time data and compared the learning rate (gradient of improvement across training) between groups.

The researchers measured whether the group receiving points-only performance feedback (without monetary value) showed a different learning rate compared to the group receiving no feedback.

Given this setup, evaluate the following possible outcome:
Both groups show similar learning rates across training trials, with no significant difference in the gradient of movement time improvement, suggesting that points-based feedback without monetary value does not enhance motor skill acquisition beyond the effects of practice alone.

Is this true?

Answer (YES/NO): NO